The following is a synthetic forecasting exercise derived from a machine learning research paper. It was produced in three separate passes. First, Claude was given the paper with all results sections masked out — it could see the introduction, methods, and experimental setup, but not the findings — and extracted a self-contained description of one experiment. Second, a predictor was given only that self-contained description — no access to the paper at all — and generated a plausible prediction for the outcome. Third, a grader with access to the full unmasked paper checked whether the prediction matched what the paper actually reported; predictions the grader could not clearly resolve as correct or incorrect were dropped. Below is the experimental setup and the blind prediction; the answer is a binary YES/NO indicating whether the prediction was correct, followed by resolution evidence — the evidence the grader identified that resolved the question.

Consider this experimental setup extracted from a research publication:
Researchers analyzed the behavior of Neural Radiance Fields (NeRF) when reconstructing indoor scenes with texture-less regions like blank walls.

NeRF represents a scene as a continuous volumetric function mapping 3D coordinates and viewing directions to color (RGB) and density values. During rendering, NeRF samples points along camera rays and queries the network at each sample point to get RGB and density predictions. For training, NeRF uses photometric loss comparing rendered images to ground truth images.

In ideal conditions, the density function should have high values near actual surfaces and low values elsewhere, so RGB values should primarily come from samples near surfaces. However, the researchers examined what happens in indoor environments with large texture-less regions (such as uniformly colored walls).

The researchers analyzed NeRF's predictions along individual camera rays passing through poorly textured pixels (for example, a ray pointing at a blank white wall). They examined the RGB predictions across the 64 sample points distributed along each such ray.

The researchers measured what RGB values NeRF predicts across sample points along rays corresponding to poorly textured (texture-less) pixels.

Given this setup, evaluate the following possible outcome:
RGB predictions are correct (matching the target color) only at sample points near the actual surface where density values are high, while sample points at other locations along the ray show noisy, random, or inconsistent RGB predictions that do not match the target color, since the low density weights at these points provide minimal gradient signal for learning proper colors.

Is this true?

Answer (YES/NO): NO